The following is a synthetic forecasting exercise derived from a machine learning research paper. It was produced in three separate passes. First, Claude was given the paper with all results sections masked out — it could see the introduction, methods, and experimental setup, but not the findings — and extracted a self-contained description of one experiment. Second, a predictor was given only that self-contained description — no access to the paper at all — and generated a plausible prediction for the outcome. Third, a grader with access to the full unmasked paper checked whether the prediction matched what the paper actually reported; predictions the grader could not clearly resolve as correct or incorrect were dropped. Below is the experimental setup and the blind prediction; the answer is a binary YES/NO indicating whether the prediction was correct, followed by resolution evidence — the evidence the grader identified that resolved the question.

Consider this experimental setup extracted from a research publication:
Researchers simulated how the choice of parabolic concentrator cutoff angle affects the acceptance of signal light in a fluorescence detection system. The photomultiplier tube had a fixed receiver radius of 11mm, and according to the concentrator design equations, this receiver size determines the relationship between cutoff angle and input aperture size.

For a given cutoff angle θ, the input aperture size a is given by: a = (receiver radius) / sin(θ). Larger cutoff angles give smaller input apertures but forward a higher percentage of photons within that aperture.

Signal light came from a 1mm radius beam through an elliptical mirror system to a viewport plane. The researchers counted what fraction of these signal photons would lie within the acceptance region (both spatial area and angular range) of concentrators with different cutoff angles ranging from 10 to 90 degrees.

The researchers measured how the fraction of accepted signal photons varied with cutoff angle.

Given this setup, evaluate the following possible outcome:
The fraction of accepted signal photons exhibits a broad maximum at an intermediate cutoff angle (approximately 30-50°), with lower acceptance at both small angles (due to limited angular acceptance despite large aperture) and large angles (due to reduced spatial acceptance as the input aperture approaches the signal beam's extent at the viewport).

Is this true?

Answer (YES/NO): NO